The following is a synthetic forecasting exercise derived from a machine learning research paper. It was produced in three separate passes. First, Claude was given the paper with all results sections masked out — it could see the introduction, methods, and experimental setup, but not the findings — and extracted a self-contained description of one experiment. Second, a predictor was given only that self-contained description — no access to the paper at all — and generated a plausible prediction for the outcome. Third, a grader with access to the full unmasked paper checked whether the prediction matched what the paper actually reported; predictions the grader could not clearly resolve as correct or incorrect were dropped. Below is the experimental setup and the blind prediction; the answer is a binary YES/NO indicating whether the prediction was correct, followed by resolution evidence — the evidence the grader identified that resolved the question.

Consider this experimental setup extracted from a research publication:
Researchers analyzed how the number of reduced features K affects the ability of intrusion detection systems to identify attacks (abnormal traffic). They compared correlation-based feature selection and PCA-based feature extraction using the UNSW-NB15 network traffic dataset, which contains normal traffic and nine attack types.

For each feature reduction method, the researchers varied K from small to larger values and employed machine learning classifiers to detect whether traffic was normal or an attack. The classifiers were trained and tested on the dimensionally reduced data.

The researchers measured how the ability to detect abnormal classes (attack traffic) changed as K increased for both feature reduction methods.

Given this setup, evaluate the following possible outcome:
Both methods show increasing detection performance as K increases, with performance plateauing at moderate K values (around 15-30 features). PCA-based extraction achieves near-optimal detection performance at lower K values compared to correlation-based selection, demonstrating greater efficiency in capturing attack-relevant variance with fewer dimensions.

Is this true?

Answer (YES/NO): NO